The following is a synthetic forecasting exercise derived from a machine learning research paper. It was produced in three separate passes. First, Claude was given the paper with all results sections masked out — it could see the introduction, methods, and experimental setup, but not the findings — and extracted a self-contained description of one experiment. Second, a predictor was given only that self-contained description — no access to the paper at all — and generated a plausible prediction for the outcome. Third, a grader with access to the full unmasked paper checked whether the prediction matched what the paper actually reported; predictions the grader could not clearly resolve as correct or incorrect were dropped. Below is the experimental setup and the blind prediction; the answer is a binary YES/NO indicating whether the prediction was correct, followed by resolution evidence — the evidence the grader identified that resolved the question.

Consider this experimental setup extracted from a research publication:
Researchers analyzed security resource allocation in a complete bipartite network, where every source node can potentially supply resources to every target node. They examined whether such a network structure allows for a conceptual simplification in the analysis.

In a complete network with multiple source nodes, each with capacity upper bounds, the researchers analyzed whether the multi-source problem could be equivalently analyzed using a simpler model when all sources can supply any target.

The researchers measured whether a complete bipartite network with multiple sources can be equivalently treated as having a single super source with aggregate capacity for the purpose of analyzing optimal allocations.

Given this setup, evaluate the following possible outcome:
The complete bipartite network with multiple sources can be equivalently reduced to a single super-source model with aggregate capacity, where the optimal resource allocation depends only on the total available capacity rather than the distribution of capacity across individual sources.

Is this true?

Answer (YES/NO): YES